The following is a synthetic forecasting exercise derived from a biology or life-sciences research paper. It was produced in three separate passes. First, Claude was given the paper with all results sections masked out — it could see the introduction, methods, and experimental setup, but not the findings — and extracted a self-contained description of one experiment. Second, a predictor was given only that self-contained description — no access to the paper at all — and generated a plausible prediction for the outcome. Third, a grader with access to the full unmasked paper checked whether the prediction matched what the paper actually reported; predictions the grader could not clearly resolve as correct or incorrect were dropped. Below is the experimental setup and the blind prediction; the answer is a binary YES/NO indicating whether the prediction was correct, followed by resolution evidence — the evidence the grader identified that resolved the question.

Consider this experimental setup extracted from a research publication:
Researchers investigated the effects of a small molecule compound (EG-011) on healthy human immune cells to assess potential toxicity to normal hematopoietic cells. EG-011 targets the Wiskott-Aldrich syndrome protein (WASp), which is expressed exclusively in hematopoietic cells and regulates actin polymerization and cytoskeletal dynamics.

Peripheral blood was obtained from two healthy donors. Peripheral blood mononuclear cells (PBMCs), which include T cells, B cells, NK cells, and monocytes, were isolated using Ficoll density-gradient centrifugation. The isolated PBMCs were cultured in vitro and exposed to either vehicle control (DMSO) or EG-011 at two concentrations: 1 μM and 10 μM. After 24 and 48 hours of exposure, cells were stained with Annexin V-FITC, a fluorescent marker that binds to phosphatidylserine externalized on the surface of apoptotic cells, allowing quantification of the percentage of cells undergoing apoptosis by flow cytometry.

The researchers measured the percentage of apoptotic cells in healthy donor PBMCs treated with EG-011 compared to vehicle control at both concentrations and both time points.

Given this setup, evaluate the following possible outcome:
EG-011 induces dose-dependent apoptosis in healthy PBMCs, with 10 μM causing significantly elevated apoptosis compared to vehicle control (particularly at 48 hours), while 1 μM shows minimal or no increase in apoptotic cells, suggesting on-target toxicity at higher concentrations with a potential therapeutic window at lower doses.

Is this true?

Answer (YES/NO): NO